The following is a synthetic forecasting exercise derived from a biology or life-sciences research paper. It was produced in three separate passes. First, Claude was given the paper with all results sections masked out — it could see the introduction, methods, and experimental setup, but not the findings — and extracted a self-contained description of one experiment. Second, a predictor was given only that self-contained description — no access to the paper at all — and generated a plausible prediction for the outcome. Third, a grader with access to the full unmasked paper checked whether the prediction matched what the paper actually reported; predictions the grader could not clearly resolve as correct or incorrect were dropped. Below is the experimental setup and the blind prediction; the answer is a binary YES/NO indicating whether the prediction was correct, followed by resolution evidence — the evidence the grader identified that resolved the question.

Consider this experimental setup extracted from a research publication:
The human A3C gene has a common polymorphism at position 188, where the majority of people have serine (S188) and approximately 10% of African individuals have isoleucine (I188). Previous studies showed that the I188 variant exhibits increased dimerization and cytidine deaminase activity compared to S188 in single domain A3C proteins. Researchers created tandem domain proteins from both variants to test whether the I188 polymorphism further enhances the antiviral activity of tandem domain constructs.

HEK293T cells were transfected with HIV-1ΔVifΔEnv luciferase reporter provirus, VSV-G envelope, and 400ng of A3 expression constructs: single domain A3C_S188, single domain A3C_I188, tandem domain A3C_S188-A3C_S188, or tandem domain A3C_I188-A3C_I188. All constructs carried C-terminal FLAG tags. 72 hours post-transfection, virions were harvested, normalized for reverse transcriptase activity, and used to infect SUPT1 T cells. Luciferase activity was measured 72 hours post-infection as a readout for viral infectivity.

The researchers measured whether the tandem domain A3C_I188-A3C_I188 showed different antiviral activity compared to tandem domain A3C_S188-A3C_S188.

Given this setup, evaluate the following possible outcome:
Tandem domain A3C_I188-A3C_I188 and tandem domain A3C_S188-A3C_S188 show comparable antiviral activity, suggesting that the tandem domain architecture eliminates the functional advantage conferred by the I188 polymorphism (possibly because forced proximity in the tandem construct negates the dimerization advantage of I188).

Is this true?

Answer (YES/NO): NO